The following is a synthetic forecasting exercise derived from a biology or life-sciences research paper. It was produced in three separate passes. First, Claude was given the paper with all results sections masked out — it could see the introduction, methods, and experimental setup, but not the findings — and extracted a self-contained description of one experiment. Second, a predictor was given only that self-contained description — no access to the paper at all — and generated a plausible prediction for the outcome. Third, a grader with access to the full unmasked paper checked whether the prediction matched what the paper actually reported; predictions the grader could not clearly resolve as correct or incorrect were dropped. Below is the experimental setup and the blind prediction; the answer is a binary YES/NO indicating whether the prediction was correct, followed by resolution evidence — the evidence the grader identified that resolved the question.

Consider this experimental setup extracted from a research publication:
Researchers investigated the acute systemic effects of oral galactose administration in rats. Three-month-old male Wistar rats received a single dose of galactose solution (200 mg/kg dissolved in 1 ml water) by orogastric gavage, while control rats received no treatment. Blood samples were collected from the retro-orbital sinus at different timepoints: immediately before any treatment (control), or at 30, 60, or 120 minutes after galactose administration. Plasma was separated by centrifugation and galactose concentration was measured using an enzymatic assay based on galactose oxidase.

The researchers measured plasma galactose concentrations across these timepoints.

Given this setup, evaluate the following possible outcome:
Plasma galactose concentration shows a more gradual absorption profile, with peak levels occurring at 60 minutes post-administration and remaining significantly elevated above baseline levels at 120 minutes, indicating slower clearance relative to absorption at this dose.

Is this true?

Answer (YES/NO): NO